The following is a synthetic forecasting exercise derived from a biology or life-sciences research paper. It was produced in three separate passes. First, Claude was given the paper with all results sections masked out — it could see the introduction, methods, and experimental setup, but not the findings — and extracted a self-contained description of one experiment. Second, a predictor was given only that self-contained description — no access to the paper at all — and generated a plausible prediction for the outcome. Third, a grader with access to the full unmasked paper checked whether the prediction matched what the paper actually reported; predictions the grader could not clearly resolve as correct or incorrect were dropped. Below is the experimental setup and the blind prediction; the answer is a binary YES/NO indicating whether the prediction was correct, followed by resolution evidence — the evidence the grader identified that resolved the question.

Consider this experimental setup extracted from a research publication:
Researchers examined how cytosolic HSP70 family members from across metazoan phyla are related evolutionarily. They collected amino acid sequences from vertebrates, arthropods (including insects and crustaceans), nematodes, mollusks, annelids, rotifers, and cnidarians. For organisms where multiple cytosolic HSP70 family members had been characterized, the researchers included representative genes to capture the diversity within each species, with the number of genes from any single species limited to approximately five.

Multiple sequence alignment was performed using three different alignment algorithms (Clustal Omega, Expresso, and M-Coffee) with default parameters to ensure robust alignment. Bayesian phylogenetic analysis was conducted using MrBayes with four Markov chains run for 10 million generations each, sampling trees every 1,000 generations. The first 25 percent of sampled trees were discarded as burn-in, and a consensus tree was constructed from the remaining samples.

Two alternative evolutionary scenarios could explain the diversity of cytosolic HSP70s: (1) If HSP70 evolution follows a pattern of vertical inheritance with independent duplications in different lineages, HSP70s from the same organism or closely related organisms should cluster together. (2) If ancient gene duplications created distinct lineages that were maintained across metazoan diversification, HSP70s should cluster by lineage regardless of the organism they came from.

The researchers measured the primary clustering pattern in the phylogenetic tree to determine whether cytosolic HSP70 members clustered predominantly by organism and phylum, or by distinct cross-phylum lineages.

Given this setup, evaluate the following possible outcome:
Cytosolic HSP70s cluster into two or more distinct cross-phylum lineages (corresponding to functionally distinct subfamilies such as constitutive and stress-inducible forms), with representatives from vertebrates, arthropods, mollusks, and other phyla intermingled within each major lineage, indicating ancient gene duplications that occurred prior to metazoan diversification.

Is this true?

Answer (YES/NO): NO